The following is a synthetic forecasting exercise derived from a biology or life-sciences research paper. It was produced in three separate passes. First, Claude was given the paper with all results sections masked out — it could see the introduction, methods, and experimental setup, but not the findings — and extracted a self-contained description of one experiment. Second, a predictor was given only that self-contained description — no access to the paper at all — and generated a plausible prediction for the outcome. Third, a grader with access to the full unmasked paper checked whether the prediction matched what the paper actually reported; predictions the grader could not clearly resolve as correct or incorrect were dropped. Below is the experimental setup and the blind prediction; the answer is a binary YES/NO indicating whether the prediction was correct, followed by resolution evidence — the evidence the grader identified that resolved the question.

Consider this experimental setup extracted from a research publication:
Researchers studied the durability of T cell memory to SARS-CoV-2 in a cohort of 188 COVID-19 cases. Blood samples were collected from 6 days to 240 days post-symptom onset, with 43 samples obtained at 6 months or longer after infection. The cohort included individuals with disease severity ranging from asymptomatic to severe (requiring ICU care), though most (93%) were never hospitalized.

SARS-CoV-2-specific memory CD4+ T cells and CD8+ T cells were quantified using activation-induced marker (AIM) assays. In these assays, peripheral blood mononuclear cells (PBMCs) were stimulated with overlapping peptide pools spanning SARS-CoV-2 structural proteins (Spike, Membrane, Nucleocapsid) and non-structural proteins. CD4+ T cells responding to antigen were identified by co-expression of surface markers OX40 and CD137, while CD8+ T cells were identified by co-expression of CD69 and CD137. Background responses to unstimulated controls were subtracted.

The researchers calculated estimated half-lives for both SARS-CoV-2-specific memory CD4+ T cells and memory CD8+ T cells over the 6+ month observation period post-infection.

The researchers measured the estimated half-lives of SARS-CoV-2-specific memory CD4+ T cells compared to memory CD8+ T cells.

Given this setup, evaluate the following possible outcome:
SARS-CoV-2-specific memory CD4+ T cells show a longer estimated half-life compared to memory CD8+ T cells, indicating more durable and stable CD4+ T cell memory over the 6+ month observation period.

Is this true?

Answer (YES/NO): NO